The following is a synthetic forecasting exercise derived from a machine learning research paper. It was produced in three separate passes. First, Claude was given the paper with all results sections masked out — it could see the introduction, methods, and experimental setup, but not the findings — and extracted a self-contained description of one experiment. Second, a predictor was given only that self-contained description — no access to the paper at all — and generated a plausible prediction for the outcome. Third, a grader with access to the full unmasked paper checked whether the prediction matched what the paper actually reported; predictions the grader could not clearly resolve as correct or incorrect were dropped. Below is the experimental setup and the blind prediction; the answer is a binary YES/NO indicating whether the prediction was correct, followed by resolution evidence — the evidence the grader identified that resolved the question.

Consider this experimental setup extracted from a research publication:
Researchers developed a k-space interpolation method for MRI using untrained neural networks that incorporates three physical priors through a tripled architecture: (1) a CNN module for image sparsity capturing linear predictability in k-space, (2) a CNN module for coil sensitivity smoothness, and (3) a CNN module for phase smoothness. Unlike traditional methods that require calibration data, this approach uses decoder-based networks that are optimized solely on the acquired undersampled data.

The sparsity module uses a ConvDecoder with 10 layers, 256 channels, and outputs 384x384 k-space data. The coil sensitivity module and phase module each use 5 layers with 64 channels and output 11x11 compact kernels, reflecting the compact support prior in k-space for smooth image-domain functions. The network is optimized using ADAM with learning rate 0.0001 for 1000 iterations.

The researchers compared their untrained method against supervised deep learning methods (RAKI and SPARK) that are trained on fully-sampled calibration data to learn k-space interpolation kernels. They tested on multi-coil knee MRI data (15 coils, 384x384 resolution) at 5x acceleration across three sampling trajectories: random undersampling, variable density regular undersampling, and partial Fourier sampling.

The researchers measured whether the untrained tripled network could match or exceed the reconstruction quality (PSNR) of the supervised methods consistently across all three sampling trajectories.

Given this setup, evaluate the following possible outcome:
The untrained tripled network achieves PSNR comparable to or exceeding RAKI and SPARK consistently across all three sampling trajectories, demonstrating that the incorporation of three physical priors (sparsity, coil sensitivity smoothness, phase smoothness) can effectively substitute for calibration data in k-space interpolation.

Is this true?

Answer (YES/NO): NO